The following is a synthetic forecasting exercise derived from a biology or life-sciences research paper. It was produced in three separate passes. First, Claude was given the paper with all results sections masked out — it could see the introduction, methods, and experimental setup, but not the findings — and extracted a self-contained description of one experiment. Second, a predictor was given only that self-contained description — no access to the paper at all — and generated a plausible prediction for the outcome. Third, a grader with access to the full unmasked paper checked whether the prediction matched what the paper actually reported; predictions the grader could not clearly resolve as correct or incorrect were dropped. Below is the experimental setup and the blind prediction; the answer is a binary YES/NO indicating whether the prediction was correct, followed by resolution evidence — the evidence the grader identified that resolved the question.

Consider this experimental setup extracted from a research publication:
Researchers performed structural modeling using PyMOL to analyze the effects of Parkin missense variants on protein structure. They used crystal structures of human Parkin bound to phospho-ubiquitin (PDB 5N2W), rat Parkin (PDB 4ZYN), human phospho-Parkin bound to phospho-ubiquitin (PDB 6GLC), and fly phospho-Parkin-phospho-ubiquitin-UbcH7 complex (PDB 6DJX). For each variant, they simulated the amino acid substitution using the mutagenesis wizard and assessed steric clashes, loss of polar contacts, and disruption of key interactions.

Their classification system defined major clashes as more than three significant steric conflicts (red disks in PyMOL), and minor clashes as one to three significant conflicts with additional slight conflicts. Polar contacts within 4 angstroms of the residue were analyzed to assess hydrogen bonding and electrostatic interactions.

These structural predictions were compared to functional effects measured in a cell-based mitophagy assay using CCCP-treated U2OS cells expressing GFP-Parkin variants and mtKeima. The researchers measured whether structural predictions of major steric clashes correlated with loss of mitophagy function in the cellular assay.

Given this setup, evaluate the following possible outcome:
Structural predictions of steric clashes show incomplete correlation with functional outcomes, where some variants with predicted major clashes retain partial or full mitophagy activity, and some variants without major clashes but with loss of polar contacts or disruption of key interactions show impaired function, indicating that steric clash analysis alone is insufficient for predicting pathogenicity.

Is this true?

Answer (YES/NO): NO